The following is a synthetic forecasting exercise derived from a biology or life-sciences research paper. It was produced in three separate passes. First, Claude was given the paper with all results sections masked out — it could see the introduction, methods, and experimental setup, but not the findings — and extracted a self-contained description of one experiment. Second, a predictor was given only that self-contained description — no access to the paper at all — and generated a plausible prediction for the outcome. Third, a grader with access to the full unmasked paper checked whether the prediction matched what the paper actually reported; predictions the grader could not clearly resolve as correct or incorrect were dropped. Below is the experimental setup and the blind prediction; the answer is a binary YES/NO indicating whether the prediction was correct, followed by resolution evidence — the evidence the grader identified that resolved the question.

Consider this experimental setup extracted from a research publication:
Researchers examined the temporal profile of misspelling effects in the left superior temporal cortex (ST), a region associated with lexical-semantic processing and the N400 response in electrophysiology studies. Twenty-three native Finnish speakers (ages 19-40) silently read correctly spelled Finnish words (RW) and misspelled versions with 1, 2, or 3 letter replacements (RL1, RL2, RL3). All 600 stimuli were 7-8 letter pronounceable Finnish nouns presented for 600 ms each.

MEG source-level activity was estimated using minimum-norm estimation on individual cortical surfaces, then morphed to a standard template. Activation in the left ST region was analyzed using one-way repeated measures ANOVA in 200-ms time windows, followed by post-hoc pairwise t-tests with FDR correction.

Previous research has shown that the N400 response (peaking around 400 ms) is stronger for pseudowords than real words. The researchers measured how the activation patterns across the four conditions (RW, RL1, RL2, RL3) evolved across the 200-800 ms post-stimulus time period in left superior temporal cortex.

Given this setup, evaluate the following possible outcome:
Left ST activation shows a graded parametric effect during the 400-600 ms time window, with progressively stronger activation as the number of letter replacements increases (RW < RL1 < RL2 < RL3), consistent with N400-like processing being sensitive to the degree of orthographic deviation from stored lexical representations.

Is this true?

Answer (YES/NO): NO